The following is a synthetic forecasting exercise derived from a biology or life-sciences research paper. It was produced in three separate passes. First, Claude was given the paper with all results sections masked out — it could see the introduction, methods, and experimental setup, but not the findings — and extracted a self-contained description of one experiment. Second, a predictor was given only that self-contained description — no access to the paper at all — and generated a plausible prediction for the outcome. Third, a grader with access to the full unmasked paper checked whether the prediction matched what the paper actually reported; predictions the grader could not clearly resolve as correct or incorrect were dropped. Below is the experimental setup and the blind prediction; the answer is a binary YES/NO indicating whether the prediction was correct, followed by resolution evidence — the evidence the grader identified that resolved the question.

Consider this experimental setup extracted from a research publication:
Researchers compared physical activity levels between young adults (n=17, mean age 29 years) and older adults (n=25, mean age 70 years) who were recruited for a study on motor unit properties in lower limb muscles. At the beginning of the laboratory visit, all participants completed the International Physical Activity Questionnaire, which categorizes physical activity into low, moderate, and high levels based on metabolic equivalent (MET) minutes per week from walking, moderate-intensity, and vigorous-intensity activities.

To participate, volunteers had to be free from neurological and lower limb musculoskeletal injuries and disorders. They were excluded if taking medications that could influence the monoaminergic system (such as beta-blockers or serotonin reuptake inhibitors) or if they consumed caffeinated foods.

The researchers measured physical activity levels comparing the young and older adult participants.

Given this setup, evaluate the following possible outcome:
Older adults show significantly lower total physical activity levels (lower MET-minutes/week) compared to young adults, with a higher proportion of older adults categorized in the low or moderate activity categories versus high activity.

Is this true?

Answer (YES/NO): NO